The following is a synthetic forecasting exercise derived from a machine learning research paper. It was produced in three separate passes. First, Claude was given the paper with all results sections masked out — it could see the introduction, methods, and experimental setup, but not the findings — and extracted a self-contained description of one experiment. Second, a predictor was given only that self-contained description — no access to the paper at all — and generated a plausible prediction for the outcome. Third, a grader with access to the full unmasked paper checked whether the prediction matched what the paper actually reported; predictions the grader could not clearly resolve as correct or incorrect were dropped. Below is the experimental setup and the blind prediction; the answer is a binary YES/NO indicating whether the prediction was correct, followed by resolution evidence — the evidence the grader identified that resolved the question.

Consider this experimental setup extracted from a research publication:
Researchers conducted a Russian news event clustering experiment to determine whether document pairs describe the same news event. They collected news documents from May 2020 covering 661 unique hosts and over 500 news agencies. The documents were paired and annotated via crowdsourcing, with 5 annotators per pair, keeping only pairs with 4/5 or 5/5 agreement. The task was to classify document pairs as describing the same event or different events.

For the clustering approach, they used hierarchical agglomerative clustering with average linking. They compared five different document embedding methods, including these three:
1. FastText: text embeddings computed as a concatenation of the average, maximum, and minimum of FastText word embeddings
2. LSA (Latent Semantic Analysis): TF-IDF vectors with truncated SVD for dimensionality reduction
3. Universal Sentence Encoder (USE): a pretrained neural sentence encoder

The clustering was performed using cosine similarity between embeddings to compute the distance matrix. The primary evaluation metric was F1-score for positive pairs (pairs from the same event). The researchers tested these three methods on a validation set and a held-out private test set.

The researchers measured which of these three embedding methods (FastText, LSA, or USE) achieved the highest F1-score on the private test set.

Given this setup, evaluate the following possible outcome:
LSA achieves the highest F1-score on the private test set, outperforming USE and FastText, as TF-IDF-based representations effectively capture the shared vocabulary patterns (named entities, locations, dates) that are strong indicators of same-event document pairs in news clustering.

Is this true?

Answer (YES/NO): NO